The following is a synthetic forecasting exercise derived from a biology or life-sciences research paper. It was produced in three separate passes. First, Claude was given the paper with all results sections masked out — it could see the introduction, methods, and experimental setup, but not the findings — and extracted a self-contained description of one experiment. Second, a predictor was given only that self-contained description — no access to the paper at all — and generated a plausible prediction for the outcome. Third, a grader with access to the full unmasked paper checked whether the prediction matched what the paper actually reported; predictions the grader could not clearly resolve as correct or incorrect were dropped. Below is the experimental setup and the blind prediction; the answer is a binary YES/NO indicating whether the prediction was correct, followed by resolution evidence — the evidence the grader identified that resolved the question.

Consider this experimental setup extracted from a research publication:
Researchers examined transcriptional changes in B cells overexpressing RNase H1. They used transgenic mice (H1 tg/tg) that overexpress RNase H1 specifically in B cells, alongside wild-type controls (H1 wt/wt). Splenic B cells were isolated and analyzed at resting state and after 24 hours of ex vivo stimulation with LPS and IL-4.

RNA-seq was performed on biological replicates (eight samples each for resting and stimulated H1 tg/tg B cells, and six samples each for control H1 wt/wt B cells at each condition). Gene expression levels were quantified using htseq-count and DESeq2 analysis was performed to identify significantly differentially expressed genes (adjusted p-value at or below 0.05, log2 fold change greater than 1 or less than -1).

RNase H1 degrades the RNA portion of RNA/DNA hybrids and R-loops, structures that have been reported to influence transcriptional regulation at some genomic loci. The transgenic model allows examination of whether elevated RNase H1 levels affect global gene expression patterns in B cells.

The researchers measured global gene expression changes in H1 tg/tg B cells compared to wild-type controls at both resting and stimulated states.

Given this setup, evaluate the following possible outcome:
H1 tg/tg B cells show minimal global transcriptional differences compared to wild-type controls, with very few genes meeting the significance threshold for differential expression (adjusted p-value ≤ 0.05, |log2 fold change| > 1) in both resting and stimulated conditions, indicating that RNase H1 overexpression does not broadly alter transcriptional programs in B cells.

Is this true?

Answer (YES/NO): NO